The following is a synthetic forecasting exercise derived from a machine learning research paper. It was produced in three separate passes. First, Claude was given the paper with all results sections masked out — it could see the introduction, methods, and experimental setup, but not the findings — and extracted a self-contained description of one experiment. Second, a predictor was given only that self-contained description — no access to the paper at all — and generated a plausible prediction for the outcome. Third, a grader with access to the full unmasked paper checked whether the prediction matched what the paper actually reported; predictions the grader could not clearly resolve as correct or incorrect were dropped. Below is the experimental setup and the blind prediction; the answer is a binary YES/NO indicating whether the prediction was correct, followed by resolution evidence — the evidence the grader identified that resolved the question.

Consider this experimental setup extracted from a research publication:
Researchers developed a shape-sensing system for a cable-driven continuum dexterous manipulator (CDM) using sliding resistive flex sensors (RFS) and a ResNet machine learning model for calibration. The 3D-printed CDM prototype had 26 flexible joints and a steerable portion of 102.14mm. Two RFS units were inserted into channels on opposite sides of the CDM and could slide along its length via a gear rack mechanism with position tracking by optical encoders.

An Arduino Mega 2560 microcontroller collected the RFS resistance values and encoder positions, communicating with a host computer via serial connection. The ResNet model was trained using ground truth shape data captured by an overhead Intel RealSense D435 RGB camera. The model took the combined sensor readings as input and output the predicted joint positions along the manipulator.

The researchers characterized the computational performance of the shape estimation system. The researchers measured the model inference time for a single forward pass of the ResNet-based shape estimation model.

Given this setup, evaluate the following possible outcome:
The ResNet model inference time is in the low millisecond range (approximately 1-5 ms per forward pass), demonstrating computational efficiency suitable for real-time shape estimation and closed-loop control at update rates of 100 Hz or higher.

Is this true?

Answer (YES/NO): YES